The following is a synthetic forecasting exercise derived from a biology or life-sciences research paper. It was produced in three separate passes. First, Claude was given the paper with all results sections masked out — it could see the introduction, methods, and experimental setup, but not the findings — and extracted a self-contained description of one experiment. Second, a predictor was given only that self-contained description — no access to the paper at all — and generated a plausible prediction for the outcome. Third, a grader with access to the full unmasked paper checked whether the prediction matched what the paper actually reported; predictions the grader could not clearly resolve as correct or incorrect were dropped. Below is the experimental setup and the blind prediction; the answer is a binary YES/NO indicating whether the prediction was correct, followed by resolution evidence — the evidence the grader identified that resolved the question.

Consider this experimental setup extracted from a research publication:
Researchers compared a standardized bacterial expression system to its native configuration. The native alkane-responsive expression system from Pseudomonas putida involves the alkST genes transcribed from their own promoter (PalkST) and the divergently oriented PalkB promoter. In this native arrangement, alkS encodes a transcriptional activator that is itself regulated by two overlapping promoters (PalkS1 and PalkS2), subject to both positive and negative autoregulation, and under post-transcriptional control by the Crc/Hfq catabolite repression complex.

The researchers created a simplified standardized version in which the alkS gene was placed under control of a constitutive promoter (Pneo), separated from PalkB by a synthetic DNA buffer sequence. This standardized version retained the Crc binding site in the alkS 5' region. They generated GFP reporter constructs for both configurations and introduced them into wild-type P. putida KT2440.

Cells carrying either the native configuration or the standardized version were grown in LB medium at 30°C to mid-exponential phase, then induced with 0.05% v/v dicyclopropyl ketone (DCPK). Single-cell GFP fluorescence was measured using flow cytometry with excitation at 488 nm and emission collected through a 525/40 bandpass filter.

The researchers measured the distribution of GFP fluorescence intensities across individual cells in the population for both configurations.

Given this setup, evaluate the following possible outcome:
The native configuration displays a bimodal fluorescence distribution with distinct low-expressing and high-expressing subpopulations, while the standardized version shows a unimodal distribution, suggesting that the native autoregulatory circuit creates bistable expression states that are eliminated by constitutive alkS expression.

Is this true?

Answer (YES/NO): NO